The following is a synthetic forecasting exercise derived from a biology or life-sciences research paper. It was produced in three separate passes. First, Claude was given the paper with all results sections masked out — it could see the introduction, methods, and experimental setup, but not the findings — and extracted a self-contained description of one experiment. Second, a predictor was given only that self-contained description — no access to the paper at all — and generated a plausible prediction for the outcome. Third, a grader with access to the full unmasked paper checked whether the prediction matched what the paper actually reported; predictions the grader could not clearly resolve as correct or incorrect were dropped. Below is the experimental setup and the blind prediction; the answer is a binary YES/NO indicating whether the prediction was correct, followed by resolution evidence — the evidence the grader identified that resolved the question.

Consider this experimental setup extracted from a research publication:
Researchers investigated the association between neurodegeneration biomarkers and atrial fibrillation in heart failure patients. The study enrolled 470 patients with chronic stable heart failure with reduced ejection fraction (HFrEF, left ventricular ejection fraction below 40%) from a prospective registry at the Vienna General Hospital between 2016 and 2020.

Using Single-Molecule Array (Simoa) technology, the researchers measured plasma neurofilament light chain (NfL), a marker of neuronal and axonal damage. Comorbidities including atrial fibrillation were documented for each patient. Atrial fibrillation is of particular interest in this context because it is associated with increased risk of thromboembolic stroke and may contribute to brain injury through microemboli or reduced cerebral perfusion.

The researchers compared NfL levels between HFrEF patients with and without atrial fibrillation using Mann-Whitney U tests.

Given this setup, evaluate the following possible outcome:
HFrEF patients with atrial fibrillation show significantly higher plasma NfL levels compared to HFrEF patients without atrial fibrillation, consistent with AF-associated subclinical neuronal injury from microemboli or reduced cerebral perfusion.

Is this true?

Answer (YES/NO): YES